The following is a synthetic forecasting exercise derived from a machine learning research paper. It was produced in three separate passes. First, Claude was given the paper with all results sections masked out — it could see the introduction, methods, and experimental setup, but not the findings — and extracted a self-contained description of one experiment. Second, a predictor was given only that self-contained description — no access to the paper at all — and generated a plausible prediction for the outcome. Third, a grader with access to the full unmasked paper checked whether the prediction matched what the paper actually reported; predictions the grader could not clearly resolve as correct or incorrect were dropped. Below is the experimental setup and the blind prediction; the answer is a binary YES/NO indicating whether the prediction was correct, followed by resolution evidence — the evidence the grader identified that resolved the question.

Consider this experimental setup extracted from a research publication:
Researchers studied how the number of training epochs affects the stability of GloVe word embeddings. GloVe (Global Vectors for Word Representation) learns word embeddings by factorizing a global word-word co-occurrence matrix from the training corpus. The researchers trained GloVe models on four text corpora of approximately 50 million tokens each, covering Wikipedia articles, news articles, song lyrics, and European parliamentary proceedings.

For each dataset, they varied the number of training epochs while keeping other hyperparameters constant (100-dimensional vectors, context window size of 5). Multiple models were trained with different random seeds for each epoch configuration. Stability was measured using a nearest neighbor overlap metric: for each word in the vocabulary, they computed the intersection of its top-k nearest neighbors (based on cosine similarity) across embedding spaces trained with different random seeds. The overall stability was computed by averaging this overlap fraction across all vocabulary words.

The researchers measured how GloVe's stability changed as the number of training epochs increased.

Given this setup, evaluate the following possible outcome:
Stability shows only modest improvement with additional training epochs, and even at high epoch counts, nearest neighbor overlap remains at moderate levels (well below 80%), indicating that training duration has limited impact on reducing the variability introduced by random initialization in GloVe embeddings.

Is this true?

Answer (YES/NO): NO